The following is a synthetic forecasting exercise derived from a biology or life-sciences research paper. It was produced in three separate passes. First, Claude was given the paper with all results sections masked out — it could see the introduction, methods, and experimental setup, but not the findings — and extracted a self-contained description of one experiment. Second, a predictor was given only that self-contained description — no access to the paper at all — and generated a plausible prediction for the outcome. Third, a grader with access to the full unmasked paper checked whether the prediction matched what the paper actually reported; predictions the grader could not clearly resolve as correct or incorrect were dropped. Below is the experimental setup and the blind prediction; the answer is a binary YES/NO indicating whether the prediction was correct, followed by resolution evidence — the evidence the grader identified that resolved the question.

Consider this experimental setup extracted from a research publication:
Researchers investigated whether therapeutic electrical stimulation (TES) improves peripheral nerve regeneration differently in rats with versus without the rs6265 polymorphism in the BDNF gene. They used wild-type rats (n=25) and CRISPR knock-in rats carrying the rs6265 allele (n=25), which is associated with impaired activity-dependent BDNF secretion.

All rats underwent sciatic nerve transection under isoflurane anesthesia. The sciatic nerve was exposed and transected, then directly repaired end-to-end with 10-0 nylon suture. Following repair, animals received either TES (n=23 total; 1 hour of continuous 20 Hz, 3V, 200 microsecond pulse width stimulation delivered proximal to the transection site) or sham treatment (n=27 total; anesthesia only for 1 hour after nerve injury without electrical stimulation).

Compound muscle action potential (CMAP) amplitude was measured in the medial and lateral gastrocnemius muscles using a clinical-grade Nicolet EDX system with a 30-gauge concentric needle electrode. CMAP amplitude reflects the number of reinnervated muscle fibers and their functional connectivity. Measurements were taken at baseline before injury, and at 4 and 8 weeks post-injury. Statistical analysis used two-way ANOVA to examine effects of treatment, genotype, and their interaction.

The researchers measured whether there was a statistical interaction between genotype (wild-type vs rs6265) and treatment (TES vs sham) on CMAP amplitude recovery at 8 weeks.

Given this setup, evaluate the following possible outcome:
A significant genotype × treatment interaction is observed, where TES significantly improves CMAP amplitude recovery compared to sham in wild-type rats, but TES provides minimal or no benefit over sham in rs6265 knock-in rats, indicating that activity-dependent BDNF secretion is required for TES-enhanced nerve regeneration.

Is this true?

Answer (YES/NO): YES